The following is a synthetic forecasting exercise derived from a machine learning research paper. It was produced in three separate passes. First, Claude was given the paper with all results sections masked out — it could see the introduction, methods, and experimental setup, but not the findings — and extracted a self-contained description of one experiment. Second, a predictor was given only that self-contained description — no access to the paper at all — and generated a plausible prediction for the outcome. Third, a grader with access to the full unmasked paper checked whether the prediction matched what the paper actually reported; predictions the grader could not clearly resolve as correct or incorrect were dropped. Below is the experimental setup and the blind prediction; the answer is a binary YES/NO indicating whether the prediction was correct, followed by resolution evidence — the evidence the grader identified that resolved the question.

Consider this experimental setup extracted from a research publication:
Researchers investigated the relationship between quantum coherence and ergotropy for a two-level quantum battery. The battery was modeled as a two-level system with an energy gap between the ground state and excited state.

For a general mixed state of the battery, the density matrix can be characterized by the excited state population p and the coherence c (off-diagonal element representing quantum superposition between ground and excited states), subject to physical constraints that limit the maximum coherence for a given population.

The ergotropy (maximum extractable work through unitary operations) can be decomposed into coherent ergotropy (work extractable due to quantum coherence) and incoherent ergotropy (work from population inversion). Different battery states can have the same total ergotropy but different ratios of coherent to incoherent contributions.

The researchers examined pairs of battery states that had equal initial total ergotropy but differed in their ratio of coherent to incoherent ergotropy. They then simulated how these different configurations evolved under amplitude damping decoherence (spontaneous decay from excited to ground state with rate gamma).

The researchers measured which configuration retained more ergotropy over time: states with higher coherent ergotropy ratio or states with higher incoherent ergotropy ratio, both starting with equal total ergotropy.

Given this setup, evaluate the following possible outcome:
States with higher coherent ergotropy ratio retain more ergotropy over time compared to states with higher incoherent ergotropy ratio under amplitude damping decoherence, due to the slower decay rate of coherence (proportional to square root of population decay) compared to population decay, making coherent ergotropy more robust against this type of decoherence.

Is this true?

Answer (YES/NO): YES